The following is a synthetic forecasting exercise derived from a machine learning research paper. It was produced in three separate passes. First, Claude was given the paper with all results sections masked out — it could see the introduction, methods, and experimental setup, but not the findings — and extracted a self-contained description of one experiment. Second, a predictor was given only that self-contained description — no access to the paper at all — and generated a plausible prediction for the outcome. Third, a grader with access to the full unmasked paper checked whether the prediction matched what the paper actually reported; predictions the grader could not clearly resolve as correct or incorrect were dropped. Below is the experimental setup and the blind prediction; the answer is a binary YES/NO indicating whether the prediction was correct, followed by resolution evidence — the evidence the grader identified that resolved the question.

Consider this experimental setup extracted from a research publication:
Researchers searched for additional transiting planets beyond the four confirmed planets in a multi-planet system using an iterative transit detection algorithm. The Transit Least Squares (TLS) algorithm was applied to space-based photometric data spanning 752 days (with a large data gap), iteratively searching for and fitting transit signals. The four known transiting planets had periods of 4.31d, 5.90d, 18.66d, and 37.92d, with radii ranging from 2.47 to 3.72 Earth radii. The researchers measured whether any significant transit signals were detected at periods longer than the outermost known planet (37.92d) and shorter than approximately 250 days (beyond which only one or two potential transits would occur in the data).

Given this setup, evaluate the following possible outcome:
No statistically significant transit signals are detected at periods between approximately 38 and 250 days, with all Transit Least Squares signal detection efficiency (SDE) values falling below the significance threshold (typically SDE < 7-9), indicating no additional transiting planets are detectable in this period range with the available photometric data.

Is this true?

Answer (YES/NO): NO